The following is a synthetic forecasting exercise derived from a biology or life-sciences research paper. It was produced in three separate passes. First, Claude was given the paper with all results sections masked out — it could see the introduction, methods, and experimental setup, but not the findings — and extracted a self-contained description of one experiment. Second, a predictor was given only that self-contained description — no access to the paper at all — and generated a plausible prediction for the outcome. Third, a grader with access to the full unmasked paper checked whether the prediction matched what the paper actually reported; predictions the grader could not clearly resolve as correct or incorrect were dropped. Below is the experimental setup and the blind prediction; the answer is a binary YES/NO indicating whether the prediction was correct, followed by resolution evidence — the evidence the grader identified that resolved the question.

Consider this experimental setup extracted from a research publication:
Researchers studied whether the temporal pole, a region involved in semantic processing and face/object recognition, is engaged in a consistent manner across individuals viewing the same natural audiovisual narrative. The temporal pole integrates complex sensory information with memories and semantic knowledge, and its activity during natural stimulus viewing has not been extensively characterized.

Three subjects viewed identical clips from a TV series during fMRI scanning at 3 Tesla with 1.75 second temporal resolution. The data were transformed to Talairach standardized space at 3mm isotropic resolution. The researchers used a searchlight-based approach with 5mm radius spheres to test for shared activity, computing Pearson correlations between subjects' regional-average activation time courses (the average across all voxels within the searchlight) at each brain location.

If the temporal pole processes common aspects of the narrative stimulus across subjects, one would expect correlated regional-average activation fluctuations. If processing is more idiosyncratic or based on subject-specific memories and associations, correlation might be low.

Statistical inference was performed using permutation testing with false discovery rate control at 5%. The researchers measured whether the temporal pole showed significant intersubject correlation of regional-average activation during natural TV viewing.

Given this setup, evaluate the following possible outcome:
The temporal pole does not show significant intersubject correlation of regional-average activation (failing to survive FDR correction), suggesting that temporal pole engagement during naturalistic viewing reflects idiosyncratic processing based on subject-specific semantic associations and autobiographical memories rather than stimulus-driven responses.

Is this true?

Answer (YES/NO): YES